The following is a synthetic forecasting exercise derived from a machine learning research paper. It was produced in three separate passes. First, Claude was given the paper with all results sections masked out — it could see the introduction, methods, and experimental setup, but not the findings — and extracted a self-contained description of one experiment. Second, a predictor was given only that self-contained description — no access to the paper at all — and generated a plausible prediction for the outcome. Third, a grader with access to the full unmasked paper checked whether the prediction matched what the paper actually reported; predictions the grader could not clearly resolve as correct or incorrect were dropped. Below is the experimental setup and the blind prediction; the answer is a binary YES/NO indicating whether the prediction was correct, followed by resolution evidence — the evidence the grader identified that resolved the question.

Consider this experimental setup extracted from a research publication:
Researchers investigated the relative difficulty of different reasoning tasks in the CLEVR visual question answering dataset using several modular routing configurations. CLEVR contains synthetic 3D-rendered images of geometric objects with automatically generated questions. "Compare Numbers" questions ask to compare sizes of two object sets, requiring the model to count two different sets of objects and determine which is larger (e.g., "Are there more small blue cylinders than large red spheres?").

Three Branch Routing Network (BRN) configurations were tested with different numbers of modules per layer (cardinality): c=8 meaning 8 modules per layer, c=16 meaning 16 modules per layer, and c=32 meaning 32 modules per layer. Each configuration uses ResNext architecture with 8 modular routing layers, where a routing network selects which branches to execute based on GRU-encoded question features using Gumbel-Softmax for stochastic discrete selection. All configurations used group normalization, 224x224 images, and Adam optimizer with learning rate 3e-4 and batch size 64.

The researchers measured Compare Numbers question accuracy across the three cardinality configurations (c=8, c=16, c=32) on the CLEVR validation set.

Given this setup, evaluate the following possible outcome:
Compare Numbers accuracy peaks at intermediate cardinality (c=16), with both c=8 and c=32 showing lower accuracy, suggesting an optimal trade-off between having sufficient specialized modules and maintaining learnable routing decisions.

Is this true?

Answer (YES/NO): NO